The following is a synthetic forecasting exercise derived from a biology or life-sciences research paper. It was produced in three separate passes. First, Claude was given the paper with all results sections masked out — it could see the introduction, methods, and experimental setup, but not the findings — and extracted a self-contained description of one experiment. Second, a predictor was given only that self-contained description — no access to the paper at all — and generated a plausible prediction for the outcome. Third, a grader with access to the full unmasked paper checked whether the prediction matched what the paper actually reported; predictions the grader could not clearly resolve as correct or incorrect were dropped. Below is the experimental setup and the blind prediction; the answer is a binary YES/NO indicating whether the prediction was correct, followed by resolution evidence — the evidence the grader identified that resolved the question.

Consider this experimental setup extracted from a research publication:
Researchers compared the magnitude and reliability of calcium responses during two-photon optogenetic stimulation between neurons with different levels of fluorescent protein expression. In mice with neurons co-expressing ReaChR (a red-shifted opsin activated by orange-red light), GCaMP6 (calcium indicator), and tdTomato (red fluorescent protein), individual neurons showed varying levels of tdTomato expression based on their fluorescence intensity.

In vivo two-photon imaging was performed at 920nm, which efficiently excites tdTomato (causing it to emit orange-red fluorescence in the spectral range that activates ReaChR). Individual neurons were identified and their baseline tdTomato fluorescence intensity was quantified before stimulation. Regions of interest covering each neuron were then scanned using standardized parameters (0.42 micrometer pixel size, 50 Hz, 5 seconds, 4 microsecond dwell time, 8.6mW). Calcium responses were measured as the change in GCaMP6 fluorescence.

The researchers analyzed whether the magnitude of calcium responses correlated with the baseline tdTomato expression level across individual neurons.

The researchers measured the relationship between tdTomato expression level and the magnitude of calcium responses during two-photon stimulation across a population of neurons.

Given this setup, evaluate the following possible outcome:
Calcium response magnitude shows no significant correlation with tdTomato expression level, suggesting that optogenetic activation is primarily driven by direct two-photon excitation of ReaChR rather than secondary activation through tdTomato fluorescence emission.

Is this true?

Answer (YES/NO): NO